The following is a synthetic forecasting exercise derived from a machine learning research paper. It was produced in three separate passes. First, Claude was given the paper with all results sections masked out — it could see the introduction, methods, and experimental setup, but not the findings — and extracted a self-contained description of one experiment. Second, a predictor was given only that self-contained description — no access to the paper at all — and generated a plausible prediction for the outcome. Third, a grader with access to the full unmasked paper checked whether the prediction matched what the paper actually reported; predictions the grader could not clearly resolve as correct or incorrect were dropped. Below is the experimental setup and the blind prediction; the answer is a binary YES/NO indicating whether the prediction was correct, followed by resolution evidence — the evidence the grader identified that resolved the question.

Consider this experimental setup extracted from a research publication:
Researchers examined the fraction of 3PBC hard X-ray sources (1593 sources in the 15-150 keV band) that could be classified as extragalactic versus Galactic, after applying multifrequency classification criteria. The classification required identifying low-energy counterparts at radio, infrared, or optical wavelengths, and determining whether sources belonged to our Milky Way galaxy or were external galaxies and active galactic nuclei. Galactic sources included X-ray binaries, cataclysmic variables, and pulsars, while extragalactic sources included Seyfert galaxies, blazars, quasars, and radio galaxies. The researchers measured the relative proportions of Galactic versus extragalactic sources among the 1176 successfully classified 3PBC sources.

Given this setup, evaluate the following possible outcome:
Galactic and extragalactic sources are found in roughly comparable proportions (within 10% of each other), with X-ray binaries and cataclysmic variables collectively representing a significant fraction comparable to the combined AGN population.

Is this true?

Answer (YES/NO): NO